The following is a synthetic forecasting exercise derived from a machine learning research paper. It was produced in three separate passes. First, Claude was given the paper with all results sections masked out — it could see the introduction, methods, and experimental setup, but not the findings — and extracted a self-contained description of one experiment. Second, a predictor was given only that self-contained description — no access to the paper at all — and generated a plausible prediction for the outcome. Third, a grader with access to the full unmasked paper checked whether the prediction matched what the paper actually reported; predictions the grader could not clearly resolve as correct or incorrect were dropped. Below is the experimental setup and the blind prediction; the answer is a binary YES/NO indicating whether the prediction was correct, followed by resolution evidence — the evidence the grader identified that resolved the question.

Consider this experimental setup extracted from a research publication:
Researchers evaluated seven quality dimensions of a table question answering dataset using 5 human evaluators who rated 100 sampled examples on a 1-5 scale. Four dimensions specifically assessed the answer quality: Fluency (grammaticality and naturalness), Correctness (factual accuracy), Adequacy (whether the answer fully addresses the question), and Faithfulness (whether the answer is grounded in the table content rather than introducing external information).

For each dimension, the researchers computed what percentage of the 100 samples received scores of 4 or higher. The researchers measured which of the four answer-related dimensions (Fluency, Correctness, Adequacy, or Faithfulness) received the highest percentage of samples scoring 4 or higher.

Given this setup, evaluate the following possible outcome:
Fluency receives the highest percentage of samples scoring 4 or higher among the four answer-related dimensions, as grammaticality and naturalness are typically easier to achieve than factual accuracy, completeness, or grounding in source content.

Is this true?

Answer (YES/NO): NO